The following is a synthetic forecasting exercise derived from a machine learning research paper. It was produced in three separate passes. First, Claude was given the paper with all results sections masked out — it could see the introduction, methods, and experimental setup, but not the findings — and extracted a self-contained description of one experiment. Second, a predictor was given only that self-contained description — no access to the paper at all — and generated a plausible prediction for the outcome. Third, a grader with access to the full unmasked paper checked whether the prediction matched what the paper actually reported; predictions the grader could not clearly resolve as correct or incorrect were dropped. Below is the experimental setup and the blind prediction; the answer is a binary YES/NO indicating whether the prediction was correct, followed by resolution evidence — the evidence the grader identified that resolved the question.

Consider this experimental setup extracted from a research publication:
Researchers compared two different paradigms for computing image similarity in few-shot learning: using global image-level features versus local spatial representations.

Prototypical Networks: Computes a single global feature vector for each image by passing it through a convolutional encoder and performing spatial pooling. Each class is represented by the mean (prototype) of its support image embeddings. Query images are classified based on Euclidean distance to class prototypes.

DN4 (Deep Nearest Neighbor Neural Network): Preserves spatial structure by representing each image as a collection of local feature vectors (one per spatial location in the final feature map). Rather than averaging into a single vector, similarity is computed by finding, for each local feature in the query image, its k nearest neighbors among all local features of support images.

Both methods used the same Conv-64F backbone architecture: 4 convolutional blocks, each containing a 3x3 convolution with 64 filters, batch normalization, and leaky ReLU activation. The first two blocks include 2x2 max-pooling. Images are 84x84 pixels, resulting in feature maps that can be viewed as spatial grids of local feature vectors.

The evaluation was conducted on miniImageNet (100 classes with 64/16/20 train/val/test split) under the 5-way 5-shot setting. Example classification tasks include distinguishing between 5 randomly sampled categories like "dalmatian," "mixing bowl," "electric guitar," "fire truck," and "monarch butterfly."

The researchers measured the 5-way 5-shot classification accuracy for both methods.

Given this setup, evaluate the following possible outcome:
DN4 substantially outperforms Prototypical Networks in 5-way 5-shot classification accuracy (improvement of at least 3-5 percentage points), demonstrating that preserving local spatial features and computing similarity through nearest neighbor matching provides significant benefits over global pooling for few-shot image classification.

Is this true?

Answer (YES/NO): NO